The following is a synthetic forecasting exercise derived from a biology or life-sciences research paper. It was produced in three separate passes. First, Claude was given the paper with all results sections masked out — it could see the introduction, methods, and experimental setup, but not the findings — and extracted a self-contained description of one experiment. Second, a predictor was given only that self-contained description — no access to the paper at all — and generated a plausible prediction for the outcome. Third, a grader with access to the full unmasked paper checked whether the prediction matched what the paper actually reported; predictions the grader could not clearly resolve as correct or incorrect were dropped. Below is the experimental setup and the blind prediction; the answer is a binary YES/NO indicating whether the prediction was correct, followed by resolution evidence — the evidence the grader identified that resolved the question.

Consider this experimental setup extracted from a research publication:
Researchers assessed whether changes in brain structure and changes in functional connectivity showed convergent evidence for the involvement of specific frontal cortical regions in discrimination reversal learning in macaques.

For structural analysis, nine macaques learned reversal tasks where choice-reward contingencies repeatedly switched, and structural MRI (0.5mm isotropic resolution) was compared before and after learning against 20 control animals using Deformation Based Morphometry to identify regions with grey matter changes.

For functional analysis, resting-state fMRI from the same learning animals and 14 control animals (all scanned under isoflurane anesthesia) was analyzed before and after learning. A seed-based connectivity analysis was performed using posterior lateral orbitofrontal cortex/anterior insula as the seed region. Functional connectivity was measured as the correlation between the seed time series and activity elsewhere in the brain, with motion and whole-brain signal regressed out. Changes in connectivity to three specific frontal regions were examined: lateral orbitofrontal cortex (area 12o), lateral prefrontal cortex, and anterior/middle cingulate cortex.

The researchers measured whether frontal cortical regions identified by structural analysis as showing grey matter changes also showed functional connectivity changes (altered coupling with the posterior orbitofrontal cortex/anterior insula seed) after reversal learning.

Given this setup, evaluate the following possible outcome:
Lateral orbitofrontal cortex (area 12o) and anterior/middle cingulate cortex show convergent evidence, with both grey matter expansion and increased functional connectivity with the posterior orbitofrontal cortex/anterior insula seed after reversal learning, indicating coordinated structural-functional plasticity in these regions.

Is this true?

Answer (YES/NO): NO